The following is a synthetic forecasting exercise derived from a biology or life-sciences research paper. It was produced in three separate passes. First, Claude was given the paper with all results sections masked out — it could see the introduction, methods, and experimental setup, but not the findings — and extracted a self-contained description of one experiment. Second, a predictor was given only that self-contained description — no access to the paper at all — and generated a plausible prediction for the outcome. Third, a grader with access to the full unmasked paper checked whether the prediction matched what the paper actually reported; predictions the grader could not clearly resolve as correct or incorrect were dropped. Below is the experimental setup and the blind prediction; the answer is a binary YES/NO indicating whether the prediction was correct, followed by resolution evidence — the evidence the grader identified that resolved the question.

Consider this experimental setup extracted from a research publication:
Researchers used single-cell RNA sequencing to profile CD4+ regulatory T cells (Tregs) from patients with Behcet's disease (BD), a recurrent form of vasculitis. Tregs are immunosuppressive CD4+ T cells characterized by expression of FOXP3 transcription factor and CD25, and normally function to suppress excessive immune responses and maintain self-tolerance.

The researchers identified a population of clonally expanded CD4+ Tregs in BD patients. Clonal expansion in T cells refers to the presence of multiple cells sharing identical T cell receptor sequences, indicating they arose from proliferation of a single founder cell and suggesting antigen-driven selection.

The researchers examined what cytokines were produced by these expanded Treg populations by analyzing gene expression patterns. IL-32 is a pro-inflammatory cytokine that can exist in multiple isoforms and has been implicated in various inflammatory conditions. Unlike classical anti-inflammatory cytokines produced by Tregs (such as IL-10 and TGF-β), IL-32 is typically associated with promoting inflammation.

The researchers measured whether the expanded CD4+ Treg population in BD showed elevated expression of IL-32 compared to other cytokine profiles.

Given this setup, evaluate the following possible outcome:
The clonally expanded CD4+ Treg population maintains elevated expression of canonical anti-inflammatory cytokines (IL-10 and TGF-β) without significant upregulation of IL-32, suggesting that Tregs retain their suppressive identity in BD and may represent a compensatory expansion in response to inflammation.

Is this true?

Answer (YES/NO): NO